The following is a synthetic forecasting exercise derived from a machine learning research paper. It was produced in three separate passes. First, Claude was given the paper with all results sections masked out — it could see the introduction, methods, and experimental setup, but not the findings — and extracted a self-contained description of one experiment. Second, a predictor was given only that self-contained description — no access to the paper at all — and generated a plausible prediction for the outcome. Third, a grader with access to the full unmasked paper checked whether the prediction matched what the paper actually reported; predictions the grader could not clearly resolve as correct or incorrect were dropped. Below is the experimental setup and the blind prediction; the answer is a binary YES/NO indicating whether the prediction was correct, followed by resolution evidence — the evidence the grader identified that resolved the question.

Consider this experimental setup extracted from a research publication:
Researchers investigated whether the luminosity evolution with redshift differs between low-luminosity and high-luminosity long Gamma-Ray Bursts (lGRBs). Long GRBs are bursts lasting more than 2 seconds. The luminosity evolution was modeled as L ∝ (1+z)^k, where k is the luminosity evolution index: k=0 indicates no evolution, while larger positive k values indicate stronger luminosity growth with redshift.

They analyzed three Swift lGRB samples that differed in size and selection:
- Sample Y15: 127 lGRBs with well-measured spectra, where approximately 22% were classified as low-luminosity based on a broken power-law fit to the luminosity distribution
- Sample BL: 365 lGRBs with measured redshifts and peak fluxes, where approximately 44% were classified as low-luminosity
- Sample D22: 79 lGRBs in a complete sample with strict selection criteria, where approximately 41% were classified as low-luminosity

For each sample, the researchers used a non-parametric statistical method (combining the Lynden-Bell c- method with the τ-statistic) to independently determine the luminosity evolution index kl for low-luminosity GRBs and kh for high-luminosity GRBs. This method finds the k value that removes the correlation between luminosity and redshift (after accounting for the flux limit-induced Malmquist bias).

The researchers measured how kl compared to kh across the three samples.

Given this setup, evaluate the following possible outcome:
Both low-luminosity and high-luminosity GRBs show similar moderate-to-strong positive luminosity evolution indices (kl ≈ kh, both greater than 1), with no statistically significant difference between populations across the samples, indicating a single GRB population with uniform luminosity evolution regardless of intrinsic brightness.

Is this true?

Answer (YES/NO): NO